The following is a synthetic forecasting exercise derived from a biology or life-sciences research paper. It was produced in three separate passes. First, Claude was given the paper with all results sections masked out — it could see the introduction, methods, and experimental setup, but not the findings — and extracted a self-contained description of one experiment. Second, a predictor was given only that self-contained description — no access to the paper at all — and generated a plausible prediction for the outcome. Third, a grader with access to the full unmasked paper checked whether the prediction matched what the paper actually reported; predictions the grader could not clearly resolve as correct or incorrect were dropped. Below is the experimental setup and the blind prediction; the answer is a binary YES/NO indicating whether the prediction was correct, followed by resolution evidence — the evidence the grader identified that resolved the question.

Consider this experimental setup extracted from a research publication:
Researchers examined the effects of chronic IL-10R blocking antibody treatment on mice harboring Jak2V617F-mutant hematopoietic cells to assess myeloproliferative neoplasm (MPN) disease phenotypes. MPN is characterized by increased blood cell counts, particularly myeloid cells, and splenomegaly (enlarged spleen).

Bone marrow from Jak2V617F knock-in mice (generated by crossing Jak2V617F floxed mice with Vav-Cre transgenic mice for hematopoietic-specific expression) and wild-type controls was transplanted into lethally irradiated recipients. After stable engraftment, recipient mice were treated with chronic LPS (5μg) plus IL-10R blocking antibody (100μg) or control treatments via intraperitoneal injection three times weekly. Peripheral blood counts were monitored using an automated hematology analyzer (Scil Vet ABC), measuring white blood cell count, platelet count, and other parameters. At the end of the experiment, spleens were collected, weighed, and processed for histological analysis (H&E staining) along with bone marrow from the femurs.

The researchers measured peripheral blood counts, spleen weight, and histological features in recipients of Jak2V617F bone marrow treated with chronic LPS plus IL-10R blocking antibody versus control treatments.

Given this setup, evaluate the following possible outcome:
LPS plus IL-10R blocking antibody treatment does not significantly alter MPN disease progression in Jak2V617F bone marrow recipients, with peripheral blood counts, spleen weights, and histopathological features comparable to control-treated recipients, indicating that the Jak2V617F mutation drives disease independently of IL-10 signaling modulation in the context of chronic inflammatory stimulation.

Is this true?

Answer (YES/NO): NO